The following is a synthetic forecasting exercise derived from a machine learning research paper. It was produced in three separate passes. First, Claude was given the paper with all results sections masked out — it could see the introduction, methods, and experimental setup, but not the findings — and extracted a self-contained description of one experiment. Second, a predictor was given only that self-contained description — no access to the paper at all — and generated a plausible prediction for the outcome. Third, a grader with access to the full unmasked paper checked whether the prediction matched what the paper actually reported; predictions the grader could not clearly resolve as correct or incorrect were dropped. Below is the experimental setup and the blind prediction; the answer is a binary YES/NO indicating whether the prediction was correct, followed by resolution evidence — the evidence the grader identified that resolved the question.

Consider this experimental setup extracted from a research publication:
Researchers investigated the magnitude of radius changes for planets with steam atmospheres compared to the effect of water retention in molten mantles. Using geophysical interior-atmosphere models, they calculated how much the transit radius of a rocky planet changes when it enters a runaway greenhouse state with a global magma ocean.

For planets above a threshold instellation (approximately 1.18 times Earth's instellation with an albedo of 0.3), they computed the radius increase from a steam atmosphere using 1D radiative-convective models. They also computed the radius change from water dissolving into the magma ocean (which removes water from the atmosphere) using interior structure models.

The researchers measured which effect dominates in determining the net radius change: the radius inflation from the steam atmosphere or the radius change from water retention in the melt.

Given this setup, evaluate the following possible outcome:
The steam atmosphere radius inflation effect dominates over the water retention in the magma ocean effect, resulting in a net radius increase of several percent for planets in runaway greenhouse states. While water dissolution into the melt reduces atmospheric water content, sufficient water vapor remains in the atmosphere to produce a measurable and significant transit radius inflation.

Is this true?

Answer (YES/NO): YES